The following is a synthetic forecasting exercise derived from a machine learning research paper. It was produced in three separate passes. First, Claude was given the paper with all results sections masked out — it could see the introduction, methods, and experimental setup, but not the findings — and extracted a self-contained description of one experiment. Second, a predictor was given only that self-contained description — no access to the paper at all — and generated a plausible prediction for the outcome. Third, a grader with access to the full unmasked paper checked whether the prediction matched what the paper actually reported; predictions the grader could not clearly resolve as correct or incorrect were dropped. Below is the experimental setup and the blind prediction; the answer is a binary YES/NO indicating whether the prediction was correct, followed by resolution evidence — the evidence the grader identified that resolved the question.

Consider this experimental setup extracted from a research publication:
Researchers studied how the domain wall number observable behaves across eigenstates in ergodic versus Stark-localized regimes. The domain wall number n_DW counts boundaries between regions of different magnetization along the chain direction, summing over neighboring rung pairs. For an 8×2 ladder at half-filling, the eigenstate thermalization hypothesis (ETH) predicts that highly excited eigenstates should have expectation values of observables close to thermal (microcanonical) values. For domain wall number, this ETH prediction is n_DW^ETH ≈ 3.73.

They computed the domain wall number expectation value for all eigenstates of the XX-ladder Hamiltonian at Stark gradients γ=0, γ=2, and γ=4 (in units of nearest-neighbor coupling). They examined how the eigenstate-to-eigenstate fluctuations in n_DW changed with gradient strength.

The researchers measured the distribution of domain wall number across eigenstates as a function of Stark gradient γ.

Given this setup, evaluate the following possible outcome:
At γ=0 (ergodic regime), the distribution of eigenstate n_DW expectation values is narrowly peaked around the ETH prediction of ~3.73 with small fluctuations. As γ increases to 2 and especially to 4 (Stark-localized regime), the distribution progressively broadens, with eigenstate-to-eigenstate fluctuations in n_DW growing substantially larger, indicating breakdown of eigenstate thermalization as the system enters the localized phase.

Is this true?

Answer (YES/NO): YES